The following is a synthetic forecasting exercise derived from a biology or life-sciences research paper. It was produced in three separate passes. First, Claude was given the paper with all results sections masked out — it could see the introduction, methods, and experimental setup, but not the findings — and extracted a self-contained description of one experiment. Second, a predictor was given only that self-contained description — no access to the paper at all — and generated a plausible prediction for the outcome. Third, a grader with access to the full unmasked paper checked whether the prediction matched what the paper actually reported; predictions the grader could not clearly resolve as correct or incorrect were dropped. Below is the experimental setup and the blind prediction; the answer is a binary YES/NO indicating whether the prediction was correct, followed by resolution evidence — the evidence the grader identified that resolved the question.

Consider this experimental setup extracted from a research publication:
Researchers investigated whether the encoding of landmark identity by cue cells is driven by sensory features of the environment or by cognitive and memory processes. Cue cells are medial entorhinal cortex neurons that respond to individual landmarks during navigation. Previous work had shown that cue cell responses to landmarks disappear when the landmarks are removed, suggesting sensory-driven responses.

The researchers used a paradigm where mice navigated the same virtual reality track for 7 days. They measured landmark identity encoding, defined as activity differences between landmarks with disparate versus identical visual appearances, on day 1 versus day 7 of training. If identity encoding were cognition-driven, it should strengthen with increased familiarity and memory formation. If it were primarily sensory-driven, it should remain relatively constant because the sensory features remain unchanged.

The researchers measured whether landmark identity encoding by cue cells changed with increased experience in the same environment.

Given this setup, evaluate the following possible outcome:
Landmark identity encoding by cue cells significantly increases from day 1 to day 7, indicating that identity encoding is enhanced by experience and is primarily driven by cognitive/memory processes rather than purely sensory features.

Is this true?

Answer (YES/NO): NO